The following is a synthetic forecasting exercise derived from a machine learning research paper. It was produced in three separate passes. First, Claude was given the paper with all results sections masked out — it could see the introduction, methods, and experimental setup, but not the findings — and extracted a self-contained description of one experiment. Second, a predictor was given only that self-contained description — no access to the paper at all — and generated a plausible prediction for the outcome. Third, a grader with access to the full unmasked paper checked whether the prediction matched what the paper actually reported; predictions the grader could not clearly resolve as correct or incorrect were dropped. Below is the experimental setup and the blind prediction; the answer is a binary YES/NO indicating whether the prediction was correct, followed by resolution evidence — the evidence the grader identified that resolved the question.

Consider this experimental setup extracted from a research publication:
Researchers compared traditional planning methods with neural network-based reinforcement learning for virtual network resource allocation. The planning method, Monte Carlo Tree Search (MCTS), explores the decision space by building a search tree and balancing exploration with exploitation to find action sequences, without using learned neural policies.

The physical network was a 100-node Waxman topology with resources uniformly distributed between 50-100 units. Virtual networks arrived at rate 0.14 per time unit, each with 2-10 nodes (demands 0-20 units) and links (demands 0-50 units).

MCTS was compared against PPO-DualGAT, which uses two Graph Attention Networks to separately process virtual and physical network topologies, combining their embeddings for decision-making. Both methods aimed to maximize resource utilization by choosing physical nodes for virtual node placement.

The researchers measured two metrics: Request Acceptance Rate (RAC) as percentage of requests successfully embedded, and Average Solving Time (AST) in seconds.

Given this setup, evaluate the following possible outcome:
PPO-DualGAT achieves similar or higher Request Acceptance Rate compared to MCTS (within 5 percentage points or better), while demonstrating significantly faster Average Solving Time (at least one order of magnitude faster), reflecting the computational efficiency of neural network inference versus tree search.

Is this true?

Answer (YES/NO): YES